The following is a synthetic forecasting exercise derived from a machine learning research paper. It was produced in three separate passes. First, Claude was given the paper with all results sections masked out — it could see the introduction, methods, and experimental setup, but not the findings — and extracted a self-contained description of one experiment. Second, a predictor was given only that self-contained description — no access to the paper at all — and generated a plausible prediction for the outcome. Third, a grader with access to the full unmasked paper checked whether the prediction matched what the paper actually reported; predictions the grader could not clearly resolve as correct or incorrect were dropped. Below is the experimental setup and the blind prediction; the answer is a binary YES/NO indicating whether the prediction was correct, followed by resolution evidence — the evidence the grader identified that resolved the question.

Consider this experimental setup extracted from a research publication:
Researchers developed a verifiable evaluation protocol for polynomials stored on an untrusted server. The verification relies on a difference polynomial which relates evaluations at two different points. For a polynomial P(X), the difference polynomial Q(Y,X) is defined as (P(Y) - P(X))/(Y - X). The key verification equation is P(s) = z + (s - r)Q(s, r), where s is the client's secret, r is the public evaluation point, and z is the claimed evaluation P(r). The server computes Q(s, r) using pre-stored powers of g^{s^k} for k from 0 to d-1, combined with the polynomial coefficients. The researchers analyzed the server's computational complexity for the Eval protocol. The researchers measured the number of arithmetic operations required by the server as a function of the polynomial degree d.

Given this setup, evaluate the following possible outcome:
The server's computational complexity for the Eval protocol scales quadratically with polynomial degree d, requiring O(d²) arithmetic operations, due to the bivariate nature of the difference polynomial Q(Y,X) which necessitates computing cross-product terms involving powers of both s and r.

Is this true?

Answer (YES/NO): NO